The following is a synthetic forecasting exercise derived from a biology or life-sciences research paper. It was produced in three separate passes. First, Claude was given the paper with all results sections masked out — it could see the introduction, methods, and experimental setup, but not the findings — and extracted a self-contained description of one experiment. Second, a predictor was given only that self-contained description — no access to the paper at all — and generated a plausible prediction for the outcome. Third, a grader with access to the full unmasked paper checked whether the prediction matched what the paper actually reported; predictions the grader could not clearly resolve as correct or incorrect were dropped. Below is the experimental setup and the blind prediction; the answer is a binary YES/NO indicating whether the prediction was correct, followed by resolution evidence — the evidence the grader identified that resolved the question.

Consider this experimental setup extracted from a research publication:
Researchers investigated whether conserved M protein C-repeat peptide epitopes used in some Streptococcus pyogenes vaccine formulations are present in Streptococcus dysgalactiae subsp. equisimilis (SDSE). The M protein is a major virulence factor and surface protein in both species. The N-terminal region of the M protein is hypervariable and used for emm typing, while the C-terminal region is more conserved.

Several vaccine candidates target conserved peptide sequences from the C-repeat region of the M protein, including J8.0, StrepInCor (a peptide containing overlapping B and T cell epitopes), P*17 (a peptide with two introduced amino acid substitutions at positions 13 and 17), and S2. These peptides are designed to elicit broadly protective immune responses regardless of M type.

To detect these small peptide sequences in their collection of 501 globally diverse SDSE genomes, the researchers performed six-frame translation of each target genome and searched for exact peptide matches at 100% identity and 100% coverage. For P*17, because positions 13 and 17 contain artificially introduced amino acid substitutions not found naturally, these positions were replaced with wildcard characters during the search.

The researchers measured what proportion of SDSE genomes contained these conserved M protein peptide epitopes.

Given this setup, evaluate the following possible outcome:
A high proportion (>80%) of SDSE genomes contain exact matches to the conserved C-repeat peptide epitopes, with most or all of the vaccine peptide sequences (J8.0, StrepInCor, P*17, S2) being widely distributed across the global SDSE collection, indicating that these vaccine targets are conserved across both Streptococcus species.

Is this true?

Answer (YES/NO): NO